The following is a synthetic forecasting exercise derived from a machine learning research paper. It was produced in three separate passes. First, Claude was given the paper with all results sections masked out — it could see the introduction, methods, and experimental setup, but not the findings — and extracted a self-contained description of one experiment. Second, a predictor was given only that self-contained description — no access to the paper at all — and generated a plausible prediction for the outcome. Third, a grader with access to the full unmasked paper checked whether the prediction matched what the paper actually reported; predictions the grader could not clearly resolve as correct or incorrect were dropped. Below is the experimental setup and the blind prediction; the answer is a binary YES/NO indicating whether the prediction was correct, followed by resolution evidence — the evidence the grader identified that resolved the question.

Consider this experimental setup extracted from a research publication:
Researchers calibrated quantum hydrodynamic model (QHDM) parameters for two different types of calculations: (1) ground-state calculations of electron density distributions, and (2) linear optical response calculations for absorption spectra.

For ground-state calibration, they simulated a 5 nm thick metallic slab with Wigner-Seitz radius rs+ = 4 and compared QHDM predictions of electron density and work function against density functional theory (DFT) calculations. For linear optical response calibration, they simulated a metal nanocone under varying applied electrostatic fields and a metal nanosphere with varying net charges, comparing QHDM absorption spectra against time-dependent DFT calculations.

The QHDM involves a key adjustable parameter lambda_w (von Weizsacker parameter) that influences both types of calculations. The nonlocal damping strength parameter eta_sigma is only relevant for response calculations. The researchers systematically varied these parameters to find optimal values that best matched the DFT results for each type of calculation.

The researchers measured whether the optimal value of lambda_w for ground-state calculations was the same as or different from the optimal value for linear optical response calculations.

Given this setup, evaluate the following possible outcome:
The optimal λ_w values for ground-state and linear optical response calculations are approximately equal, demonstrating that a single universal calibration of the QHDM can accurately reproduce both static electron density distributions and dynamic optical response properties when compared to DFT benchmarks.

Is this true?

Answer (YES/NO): NO